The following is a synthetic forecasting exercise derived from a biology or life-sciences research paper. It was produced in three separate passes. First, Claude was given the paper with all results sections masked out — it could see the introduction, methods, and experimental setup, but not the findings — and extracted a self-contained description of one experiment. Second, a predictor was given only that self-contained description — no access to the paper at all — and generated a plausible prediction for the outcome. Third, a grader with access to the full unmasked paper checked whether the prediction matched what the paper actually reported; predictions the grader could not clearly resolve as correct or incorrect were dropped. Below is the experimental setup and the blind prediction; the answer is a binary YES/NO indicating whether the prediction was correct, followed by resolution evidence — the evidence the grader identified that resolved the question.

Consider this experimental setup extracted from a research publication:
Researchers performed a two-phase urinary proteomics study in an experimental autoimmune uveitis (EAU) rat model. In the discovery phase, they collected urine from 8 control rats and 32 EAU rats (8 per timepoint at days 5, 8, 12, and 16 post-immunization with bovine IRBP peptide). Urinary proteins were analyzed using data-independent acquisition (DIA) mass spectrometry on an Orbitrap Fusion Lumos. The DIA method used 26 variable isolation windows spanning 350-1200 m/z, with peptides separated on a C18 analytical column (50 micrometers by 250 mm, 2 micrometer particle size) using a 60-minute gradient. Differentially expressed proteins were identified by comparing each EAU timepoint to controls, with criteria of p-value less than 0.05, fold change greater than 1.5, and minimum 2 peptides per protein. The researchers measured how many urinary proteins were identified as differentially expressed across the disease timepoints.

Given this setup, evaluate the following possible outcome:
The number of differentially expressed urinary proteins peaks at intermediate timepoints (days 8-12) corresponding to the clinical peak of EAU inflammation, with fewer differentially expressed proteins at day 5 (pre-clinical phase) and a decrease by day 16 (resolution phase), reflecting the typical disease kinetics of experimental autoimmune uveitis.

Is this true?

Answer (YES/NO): NO